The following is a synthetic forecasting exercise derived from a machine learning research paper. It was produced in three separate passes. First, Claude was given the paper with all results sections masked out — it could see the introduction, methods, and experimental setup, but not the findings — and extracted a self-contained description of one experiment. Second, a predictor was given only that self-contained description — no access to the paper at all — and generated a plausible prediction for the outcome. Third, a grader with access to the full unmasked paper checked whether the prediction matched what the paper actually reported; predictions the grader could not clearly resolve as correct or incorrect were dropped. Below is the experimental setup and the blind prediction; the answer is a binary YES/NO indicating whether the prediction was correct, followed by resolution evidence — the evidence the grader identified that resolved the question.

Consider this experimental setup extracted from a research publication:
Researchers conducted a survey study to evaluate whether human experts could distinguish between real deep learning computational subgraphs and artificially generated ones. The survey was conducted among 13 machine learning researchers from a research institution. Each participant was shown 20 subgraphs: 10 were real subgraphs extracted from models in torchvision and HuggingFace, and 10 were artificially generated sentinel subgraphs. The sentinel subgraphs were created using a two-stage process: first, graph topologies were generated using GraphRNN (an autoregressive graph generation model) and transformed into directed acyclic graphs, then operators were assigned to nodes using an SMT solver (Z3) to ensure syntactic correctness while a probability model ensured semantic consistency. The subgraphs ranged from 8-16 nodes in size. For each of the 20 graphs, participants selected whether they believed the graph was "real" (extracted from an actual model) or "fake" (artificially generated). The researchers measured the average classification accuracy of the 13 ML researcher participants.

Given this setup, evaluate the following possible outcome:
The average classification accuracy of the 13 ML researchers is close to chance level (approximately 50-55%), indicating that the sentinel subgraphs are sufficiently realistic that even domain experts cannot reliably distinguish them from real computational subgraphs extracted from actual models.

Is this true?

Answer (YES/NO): YES